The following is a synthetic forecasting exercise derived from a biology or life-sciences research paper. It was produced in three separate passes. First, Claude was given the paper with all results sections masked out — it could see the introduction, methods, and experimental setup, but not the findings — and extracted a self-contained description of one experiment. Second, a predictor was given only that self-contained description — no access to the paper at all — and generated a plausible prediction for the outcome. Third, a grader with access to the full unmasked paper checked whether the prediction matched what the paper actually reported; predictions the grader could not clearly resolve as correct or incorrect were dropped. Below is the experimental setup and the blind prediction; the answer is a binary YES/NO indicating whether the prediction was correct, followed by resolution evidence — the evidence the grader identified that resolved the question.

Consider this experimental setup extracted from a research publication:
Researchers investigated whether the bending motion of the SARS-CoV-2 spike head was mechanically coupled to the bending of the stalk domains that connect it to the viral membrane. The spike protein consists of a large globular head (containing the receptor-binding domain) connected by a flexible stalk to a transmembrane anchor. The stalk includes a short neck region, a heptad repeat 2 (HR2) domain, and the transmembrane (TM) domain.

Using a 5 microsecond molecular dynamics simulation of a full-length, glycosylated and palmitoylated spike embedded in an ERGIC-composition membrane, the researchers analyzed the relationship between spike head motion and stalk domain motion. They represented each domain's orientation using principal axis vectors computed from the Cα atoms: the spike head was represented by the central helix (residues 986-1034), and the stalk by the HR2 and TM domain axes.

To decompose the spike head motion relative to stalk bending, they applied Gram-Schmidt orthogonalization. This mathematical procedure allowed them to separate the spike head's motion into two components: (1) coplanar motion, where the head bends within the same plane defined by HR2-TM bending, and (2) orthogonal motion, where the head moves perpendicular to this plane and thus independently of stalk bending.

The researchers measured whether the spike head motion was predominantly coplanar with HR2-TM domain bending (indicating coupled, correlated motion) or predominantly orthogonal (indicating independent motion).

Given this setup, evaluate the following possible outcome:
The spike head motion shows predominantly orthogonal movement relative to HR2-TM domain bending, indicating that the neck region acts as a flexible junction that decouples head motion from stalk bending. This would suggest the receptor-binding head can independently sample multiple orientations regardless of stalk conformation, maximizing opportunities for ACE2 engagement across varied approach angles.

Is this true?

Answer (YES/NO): NO